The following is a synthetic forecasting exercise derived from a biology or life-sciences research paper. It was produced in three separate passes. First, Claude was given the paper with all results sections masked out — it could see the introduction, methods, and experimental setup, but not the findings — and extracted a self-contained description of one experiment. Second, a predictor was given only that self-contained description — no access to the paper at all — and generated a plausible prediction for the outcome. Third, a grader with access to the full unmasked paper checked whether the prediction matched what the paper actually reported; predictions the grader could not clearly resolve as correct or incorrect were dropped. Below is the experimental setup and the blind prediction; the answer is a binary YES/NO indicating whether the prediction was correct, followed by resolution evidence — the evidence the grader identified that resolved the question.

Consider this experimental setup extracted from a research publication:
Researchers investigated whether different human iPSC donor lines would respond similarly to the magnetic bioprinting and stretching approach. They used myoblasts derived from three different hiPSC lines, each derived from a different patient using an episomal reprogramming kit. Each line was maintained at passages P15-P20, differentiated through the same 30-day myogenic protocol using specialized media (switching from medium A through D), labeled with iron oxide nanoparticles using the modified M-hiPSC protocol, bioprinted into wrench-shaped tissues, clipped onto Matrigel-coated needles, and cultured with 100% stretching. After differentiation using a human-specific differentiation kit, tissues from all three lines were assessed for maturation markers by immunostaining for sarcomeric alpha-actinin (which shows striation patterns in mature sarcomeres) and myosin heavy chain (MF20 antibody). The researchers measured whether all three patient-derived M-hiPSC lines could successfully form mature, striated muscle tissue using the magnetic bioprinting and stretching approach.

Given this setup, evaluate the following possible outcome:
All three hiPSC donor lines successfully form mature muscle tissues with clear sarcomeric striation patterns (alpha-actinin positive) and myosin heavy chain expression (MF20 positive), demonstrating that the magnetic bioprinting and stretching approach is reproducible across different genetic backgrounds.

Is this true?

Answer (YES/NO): YES